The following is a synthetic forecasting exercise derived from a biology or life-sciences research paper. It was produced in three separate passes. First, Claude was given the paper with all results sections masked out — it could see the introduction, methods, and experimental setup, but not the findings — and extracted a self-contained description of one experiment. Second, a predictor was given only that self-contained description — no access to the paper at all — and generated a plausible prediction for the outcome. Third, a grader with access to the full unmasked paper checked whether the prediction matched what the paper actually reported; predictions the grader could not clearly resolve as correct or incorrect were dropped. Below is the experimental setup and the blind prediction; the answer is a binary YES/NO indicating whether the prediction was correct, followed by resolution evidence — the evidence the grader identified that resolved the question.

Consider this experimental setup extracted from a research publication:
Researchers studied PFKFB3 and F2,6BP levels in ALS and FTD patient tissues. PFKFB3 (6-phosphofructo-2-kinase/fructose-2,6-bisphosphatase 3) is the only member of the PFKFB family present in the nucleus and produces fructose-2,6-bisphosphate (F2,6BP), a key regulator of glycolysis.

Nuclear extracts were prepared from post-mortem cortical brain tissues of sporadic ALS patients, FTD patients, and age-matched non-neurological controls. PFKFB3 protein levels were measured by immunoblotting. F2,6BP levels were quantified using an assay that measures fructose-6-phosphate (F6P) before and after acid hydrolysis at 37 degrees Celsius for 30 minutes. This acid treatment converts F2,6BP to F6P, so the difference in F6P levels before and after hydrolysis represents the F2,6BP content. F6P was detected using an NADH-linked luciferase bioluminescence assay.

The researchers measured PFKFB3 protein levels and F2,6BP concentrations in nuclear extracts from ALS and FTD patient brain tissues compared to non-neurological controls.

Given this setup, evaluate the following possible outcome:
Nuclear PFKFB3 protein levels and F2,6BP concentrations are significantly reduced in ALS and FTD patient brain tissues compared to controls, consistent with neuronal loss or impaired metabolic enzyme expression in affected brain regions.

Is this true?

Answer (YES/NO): YES